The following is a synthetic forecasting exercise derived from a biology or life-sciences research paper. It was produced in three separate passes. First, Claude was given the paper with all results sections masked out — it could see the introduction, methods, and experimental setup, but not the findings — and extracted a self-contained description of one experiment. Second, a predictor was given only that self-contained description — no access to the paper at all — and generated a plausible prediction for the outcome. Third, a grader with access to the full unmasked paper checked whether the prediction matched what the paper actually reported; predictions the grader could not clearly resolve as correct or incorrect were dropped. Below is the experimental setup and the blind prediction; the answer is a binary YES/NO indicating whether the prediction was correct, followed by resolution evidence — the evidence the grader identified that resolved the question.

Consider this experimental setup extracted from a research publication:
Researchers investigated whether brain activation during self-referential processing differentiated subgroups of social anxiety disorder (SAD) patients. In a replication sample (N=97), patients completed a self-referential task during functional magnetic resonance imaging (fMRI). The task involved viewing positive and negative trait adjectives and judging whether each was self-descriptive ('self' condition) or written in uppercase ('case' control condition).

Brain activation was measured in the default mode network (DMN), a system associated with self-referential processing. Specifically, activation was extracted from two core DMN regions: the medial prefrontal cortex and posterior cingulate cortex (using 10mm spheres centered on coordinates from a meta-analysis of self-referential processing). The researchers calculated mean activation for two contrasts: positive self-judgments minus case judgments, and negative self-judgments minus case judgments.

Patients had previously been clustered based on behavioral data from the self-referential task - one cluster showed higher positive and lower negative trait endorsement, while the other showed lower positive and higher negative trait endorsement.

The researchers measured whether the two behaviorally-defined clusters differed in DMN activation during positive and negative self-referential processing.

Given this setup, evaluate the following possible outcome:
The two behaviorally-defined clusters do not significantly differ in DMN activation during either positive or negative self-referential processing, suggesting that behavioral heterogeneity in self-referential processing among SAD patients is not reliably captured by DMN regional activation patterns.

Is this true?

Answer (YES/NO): NO